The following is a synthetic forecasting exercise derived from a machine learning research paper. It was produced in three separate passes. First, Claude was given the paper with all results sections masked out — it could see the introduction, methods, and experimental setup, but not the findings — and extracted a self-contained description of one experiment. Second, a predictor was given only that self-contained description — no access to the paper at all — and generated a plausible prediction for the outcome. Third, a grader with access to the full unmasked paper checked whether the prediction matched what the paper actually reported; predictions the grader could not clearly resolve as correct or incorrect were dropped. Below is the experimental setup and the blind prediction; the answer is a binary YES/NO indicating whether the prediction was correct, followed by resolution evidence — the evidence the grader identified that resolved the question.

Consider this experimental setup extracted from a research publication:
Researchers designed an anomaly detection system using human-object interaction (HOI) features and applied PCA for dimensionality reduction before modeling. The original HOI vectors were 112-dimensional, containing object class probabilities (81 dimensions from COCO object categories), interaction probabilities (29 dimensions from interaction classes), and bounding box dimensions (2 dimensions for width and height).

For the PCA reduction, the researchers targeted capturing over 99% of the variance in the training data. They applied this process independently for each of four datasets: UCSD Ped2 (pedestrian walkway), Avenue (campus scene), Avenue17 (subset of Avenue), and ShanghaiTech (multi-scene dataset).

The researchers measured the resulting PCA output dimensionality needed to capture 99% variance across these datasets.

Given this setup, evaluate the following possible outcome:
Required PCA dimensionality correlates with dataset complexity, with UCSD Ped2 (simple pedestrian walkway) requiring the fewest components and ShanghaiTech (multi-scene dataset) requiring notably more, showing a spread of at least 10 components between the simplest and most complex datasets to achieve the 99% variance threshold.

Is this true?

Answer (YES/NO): NO